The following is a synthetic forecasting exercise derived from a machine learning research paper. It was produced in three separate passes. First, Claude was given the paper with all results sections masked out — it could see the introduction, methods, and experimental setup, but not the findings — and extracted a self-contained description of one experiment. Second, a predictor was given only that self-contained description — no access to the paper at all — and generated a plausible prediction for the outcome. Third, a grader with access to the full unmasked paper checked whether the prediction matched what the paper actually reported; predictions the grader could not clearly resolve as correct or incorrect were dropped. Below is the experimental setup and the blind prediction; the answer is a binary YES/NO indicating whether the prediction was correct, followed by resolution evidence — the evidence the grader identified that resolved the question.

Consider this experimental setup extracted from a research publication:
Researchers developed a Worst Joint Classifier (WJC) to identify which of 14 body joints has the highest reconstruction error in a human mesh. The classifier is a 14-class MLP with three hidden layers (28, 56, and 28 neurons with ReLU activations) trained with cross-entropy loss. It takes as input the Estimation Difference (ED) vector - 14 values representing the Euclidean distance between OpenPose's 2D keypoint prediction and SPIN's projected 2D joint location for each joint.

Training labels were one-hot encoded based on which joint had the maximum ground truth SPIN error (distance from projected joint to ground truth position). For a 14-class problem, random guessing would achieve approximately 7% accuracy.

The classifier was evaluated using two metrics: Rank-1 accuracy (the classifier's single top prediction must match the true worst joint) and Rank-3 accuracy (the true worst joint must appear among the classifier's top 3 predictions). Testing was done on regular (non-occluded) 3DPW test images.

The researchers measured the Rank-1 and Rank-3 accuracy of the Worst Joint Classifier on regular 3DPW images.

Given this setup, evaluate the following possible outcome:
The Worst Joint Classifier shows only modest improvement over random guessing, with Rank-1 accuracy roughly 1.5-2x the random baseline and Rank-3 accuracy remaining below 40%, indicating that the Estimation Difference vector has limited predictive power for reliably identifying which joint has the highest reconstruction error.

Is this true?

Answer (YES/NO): NO